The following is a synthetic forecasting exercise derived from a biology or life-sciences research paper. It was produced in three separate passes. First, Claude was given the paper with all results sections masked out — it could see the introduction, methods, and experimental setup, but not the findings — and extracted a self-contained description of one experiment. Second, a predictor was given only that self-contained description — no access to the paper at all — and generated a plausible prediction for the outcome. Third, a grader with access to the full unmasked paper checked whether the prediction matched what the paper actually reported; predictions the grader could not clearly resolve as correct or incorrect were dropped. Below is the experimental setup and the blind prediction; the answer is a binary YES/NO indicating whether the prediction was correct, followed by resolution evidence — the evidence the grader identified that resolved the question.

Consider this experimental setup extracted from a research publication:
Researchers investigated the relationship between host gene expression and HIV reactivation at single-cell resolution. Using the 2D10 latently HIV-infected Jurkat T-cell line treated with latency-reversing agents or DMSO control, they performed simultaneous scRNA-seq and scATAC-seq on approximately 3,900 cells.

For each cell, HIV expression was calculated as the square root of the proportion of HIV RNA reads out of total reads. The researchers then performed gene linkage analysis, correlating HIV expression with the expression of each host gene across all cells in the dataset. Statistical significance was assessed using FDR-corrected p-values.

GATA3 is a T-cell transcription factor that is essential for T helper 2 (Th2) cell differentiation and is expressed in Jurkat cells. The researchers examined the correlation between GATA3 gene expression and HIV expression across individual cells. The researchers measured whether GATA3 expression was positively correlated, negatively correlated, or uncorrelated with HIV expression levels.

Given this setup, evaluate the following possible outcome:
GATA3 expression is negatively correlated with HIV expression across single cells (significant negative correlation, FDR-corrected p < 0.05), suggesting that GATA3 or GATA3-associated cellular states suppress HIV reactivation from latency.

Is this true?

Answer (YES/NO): NO